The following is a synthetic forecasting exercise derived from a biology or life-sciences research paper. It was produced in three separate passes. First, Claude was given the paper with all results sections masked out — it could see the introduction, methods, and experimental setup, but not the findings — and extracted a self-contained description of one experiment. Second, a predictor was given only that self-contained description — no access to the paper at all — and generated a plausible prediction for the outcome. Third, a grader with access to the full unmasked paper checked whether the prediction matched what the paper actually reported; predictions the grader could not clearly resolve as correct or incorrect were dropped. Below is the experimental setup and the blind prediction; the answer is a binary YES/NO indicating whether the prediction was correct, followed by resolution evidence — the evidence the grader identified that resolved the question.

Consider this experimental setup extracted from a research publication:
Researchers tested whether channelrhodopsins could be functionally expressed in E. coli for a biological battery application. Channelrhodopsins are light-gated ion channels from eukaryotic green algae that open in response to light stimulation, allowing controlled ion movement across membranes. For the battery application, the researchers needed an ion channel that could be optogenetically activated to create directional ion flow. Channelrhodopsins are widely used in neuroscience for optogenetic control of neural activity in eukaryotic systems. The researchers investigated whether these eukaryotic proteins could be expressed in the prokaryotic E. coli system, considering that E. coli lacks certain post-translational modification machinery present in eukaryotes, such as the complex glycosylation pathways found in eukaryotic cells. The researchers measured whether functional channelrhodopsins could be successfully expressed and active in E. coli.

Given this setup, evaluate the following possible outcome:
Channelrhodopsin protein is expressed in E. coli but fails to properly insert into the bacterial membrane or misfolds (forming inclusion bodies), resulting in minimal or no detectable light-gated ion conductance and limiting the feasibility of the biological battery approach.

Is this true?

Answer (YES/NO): NO